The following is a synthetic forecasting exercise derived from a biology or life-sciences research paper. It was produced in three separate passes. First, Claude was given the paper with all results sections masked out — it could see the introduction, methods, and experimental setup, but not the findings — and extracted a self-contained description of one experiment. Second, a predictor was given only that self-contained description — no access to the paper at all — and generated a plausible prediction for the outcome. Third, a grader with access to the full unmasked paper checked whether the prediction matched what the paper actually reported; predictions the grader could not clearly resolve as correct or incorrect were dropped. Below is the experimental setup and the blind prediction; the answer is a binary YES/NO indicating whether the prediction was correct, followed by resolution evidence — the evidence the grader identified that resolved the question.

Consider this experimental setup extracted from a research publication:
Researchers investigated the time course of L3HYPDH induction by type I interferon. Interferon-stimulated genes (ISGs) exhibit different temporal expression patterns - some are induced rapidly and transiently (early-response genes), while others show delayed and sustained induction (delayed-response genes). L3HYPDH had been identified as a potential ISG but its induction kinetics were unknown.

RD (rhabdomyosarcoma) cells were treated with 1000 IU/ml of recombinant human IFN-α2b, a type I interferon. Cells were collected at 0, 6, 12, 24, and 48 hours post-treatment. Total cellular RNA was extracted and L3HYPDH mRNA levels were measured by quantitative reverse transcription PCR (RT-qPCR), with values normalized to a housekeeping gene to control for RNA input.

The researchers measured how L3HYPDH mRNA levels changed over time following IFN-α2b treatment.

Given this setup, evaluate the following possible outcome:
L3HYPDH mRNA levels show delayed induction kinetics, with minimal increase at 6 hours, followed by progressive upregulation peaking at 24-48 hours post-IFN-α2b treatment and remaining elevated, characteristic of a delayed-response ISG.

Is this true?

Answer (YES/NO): NO